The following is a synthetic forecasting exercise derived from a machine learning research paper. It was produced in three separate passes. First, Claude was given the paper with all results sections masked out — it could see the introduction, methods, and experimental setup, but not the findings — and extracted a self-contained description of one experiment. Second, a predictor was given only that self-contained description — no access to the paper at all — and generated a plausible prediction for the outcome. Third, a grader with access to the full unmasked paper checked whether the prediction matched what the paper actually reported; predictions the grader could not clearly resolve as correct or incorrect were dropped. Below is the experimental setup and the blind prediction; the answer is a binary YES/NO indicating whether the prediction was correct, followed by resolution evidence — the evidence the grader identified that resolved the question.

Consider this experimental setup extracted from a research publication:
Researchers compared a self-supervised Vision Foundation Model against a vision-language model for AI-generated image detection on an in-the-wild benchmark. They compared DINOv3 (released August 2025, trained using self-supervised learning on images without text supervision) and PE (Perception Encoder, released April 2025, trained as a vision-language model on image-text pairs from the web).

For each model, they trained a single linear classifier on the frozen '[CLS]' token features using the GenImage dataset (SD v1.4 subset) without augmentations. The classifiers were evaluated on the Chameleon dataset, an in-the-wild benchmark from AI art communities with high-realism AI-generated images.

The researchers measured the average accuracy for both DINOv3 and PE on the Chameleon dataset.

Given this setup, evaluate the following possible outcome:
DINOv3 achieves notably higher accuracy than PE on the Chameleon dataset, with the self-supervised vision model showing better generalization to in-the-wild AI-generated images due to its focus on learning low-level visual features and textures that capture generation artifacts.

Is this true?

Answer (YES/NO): NO